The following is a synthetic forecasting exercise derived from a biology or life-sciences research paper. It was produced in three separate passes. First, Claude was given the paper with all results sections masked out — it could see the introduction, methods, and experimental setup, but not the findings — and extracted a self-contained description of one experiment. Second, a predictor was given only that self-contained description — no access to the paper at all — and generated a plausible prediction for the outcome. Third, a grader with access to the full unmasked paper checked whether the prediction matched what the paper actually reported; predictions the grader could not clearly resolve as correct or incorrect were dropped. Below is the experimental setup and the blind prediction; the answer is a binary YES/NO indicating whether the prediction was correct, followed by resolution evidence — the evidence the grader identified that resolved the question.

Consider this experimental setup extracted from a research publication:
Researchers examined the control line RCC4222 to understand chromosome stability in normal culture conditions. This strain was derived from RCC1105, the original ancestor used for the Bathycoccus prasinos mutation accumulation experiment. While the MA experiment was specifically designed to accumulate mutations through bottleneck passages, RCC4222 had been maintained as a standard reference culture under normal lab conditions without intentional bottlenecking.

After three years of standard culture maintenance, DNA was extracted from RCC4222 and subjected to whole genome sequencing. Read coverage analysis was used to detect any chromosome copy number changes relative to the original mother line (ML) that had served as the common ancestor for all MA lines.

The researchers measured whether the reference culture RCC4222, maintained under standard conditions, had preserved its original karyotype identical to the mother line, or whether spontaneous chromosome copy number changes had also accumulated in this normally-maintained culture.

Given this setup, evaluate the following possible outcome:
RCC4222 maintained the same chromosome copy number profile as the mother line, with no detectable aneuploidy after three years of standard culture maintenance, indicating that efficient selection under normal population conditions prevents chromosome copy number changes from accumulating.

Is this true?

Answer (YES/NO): NO